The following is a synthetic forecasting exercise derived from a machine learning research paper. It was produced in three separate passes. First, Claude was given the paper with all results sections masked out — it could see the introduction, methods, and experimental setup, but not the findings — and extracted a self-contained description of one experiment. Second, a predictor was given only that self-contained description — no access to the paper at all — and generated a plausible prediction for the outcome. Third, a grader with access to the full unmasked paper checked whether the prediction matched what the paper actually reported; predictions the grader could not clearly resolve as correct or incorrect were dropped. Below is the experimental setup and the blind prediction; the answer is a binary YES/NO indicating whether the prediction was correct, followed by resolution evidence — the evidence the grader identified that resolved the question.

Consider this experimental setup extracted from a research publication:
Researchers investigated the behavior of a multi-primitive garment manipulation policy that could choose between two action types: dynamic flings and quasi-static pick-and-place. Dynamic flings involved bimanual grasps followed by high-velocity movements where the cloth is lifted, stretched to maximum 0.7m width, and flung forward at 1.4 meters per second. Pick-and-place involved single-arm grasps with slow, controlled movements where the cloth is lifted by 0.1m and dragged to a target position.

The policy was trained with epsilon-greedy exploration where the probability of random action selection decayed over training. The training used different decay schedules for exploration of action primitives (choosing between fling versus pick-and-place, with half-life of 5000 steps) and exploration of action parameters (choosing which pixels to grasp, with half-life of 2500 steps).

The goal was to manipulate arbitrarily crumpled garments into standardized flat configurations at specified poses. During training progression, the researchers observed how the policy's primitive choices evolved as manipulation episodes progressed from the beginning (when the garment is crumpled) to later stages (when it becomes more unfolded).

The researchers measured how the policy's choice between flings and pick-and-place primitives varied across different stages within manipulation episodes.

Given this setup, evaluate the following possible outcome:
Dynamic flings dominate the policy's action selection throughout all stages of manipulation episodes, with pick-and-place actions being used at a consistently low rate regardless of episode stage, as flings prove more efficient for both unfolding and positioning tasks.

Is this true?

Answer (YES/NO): NO